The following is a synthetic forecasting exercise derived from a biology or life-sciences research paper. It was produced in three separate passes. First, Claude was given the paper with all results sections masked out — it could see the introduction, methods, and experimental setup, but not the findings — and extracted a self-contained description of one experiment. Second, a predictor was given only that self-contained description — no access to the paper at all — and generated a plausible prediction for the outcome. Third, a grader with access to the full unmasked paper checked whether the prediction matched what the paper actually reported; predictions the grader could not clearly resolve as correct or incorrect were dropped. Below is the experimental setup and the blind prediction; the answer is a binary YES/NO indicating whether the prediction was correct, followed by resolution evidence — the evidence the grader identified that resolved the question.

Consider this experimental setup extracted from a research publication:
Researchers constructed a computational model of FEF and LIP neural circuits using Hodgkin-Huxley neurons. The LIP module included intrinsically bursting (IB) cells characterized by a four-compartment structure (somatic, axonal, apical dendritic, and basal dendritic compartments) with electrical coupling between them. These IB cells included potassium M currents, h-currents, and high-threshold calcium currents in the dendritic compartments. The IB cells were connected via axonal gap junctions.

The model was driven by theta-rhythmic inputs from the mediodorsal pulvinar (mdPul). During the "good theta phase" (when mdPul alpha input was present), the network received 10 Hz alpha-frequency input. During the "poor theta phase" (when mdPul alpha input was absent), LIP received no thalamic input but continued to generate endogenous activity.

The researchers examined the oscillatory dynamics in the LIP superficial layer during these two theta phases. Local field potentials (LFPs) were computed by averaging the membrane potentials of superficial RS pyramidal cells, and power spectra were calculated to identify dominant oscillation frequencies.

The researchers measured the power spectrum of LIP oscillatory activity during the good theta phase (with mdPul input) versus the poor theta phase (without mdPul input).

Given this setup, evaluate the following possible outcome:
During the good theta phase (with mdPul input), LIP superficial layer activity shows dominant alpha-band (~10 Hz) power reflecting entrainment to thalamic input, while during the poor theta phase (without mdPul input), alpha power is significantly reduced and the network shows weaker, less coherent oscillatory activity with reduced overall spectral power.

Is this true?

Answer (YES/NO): NO